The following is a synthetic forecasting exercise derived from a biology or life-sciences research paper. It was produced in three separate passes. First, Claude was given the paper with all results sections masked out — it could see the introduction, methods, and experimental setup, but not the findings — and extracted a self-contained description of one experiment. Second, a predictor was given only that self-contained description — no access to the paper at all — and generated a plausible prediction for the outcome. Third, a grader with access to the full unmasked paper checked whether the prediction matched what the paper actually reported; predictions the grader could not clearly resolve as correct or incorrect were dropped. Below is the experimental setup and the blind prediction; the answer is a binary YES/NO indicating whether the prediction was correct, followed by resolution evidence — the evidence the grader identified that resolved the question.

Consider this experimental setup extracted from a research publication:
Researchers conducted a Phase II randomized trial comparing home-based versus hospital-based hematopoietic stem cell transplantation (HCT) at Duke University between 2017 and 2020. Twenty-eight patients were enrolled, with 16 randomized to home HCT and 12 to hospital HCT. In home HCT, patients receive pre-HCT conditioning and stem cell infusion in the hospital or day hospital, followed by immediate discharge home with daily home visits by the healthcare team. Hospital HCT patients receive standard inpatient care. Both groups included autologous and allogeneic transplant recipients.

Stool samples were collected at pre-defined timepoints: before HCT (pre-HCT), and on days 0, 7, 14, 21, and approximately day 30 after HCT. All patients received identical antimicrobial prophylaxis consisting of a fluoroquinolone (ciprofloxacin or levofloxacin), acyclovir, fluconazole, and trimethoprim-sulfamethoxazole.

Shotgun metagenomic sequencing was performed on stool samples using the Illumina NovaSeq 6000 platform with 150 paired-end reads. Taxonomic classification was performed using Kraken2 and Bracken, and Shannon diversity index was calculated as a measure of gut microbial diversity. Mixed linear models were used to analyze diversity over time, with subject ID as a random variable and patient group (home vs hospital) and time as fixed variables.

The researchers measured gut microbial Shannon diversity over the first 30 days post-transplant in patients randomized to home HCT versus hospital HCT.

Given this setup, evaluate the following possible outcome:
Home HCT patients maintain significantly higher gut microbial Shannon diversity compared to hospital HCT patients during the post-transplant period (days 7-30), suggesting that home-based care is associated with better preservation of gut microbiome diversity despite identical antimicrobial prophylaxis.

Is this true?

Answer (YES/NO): NO